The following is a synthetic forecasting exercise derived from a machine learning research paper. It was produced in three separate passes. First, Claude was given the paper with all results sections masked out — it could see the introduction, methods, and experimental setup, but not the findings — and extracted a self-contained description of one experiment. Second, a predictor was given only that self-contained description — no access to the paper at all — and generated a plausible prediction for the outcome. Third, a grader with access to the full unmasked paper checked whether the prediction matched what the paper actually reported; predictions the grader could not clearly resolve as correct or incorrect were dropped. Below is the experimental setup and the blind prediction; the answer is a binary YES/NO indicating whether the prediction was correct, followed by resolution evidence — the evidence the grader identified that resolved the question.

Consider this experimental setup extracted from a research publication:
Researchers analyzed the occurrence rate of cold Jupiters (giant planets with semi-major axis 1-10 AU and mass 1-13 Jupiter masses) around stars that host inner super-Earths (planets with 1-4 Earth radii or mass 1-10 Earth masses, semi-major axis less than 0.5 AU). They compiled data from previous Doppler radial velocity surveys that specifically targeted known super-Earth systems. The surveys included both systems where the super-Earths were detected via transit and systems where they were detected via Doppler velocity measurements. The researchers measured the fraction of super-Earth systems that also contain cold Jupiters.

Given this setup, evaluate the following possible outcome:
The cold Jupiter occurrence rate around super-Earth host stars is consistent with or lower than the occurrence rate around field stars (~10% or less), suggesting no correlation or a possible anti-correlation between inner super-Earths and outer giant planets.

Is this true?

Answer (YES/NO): NO